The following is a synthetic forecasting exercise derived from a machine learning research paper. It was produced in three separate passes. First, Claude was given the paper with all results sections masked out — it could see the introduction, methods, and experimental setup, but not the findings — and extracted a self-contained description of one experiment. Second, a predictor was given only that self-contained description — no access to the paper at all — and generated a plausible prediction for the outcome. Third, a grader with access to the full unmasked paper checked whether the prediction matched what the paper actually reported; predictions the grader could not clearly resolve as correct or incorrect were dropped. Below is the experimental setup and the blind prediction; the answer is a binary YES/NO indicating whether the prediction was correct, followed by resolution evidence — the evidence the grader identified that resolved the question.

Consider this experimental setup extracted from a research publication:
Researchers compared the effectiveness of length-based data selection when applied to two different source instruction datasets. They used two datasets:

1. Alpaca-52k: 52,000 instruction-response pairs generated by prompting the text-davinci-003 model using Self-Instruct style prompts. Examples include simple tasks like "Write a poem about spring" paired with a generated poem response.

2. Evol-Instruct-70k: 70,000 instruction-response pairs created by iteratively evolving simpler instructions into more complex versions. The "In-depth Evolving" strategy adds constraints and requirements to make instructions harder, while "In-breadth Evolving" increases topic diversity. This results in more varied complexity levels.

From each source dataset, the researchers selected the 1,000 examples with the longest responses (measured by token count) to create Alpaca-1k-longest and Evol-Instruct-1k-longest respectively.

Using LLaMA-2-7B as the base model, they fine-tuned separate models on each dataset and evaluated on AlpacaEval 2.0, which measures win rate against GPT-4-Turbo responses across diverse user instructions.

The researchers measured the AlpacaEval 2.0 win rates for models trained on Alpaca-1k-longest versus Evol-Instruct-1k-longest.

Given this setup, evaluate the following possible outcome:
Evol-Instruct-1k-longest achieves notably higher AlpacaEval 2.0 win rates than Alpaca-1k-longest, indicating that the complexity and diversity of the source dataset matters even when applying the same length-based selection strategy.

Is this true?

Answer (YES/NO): YES